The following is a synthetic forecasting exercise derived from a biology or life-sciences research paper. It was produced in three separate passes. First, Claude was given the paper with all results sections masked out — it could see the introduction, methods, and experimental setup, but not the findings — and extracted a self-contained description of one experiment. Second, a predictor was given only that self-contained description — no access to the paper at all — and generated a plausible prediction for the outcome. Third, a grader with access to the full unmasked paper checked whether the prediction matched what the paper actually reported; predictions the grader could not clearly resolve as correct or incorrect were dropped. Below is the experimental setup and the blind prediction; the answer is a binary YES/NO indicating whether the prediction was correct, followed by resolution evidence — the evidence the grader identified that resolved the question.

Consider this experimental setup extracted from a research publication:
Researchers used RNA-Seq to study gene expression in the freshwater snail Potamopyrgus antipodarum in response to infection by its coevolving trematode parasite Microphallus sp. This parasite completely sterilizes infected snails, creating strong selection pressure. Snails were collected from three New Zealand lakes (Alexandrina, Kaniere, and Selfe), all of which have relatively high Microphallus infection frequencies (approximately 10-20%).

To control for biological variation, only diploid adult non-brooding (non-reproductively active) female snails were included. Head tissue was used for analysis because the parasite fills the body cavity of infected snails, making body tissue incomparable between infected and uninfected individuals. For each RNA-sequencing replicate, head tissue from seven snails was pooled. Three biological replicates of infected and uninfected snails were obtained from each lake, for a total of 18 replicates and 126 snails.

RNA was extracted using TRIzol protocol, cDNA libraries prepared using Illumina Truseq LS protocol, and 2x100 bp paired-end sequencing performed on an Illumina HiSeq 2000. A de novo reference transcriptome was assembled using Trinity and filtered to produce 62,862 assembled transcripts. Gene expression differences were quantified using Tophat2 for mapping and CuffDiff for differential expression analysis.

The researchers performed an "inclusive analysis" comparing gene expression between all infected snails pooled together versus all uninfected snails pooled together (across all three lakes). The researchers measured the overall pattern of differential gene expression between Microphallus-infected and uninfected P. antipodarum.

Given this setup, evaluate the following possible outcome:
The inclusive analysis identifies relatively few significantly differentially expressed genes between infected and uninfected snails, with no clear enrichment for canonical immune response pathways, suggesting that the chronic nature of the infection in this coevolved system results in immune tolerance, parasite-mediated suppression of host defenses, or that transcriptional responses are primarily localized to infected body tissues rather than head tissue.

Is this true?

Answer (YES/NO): NO